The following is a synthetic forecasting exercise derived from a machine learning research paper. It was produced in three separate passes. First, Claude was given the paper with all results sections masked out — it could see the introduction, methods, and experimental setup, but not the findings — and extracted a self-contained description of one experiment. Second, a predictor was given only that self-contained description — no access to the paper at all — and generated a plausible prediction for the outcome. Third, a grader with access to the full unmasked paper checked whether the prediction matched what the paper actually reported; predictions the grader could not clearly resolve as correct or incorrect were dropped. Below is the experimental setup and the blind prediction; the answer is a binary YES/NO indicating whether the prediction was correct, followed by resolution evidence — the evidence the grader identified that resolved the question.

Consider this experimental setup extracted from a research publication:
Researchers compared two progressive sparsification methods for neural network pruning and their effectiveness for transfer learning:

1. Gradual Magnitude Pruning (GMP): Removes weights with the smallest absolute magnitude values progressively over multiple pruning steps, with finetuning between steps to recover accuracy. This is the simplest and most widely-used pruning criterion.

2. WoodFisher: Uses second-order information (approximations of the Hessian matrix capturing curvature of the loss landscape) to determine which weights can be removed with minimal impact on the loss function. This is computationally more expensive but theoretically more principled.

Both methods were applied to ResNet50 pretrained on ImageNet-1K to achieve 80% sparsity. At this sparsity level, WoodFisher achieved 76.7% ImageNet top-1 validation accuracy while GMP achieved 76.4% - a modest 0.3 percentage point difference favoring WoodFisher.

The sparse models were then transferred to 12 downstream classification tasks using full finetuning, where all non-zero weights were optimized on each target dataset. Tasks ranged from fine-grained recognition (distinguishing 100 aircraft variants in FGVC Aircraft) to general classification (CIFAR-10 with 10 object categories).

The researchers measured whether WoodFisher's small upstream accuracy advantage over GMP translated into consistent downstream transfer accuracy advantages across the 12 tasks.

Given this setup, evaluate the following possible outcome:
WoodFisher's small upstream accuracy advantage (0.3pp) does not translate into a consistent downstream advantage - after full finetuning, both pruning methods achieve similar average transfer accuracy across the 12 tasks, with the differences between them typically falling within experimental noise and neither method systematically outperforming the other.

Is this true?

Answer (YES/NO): YES